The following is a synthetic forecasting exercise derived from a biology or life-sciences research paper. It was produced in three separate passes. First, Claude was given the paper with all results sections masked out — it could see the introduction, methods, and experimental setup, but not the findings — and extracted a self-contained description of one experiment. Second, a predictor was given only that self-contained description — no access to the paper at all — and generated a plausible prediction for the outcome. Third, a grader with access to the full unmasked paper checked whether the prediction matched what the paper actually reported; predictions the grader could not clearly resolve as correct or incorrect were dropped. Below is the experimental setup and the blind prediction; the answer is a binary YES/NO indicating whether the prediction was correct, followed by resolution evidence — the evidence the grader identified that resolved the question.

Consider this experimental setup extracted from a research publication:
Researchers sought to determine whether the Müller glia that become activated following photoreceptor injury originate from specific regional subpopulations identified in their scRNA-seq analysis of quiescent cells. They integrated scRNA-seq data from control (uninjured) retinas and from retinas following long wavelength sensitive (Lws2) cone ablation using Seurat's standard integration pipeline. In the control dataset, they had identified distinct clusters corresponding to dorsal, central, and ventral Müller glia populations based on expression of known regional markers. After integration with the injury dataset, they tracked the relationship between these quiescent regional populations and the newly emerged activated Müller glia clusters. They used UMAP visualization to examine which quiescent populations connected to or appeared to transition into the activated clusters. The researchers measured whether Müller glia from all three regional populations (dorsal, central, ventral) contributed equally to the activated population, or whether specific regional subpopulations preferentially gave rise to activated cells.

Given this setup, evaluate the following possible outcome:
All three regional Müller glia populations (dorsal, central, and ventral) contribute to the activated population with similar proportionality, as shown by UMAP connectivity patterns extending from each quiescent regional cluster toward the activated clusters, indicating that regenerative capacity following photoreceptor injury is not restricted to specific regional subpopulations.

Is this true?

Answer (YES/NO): NO